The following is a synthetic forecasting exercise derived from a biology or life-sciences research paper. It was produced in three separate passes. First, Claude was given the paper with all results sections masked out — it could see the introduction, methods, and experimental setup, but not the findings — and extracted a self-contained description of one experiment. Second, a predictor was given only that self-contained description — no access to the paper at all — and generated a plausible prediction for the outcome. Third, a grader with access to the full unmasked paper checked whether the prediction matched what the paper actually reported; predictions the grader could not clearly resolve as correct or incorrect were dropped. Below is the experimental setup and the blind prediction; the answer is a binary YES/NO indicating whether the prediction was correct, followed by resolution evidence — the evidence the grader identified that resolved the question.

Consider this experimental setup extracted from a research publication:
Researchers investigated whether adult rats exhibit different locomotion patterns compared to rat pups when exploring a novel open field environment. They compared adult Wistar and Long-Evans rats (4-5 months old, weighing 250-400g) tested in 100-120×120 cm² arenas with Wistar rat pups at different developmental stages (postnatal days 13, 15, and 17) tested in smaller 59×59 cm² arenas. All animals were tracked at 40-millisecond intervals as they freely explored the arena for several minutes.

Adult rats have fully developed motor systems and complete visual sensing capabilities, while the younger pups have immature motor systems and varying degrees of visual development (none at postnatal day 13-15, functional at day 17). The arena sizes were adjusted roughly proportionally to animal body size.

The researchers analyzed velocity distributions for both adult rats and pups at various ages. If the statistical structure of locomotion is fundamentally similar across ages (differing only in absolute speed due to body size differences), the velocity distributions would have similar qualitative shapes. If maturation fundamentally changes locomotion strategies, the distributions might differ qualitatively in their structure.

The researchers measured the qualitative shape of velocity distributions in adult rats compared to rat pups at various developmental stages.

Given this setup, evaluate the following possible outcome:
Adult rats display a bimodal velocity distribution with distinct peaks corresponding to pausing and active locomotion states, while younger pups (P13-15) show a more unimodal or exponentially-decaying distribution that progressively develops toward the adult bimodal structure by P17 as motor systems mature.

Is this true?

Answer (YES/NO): NO